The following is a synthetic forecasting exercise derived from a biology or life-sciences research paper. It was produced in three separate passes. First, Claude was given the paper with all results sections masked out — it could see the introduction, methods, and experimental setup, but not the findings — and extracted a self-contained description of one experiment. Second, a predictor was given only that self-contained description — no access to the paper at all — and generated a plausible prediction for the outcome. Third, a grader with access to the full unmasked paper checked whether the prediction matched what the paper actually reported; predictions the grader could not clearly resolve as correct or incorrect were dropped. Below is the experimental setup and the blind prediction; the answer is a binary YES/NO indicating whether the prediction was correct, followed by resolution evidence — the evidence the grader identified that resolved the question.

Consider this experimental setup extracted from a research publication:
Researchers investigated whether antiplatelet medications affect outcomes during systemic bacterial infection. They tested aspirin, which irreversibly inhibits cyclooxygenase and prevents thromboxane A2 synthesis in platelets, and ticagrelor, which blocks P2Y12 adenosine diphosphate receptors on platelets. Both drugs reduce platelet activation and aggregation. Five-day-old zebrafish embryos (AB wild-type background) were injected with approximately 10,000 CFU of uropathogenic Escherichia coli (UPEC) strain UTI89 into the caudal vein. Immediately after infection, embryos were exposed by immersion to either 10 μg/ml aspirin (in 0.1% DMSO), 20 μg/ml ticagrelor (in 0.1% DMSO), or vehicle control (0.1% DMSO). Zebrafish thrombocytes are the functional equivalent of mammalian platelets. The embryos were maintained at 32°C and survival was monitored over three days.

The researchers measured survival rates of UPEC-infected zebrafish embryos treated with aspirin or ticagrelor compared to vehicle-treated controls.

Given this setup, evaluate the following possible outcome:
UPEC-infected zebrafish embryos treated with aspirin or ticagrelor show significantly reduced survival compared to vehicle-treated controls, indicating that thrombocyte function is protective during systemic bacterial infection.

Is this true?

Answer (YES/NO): YES